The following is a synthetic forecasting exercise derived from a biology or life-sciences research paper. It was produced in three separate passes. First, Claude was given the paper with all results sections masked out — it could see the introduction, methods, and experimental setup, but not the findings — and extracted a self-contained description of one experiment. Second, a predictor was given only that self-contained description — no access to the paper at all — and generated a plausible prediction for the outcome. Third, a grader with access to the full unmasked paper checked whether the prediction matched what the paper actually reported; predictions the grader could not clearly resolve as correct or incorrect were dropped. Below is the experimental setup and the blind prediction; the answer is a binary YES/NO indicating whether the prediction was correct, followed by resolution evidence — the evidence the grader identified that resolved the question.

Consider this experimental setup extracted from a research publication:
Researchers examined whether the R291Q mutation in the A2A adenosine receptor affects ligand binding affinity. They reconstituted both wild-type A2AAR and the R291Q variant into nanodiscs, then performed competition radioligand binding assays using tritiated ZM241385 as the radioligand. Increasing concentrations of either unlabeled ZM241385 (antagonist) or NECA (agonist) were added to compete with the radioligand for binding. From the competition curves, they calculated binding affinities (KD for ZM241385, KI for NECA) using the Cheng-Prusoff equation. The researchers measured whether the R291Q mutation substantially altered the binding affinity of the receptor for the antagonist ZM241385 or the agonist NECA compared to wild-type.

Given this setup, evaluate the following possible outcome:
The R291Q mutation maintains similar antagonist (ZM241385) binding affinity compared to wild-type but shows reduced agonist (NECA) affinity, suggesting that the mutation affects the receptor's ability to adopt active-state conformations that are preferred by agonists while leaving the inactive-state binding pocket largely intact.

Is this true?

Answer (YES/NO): NO